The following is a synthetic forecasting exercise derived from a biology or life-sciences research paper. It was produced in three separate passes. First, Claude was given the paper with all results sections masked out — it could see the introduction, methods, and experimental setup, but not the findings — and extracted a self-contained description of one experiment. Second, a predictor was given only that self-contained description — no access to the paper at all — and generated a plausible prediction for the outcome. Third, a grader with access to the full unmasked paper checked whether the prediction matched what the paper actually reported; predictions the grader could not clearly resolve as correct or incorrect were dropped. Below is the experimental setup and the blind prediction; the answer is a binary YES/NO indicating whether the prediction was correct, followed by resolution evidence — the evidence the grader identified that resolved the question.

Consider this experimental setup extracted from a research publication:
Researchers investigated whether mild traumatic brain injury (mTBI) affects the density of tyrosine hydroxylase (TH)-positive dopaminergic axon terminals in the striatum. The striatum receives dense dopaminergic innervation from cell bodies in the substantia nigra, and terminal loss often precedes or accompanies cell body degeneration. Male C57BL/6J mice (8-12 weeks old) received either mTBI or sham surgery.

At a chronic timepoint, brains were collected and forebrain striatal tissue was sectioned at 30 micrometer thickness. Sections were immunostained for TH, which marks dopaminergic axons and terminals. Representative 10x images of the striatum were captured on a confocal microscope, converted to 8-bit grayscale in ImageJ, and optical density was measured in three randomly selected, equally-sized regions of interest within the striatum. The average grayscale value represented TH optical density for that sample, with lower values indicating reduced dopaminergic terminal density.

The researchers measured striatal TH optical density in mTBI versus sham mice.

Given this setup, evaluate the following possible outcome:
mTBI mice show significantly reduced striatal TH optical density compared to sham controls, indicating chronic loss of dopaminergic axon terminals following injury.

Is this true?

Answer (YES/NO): YES